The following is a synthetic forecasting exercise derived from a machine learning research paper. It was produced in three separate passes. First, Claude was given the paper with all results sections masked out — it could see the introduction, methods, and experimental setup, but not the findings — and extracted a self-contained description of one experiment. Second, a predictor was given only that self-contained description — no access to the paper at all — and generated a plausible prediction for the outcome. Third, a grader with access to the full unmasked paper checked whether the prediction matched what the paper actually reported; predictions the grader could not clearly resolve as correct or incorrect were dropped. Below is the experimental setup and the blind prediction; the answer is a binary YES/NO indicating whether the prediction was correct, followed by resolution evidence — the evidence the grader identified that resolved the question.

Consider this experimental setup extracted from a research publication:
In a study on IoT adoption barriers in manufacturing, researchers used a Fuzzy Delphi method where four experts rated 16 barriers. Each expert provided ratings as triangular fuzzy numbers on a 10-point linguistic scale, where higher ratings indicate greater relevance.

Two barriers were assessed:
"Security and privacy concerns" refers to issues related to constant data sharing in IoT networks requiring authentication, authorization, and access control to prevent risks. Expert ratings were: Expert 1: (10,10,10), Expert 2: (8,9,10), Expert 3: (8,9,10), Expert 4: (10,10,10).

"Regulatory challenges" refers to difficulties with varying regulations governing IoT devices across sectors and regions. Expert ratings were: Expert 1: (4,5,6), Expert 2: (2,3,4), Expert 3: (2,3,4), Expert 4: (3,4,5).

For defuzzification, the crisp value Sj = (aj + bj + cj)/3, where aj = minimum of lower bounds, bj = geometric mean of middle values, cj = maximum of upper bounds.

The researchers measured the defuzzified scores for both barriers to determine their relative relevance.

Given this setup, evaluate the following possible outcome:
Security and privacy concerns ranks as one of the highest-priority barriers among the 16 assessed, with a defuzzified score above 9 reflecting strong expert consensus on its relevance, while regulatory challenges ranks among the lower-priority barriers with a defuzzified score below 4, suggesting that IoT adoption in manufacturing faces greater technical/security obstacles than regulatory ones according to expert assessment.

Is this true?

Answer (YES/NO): YES